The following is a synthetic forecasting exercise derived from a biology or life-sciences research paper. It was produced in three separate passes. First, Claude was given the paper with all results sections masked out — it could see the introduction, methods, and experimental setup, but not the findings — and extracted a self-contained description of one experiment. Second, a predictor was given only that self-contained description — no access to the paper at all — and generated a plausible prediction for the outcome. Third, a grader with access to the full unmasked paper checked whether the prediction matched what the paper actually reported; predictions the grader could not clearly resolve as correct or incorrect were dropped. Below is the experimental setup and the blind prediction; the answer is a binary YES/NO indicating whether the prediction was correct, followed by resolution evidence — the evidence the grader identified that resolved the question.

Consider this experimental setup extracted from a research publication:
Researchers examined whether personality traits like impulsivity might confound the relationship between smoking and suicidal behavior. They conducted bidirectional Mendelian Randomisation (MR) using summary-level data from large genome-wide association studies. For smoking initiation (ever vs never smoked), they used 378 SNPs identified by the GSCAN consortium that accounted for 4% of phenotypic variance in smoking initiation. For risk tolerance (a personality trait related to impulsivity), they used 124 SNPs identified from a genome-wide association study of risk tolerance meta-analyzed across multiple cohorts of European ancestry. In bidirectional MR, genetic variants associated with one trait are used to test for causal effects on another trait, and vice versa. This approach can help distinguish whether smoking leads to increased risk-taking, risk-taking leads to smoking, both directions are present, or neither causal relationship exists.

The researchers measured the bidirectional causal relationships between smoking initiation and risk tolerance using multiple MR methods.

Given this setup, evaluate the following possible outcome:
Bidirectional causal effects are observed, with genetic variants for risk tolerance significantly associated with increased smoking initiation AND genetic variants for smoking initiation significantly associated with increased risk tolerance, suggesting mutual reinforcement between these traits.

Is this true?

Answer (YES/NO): YES